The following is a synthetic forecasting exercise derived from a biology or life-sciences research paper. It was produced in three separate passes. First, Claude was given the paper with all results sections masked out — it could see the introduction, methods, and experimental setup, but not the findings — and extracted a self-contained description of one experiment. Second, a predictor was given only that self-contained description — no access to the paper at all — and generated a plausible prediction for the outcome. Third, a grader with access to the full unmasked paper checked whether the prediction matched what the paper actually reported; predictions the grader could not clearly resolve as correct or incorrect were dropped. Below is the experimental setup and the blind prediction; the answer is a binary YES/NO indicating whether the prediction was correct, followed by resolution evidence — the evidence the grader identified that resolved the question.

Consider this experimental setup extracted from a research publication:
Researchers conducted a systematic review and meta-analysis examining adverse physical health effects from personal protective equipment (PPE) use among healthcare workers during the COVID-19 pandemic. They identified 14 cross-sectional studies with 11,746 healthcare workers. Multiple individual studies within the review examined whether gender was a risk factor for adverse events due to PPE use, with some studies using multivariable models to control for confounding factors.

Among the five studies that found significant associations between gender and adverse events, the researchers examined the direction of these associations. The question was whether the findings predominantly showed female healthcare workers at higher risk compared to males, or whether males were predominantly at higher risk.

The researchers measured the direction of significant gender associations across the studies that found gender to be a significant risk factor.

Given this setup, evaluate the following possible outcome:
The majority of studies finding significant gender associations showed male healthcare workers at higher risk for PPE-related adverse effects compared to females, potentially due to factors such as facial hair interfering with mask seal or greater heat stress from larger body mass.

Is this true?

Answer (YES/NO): NO